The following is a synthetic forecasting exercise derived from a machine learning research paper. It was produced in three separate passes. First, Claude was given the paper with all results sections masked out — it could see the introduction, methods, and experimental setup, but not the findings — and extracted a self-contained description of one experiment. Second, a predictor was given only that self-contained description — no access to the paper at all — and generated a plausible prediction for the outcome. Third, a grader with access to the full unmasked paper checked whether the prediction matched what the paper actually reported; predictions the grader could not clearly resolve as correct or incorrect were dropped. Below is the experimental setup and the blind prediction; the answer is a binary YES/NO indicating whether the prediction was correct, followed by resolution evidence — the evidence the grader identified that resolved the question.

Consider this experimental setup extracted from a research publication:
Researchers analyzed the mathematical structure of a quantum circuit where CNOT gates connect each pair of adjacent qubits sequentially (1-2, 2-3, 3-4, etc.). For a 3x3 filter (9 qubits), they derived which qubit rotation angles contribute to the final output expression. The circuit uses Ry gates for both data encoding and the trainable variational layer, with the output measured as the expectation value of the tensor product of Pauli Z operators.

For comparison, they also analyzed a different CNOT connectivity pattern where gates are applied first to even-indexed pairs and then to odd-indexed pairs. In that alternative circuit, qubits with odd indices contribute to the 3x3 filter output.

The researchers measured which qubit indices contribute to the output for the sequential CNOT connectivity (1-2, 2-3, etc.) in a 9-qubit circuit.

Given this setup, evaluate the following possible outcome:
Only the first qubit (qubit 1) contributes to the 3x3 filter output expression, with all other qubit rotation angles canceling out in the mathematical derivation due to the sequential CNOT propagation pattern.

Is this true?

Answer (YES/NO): NO